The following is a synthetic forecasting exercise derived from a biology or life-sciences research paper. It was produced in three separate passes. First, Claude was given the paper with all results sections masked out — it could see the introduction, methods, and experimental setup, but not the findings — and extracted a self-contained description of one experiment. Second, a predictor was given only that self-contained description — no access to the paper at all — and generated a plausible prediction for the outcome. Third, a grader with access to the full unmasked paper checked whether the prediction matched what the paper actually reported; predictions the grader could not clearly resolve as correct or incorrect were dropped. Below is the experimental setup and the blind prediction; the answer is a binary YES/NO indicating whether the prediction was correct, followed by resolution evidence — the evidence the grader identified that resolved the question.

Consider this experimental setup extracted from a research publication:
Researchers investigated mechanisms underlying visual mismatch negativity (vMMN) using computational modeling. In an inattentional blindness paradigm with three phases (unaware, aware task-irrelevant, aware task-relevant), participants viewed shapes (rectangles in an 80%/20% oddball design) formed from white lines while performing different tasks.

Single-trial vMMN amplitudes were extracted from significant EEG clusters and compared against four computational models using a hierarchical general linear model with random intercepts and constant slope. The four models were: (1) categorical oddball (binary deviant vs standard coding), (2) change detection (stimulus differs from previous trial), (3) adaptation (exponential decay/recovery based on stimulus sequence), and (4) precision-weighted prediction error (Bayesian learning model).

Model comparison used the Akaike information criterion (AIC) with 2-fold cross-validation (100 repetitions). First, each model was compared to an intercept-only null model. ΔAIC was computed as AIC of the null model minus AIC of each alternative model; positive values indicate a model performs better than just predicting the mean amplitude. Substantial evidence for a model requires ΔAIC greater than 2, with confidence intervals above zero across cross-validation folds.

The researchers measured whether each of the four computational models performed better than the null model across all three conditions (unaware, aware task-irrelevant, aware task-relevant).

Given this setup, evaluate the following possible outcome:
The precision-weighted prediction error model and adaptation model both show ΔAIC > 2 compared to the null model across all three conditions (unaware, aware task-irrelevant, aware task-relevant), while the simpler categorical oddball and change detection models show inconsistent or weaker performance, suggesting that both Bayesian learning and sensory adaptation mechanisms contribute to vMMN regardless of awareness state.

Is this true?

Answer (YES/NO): NO